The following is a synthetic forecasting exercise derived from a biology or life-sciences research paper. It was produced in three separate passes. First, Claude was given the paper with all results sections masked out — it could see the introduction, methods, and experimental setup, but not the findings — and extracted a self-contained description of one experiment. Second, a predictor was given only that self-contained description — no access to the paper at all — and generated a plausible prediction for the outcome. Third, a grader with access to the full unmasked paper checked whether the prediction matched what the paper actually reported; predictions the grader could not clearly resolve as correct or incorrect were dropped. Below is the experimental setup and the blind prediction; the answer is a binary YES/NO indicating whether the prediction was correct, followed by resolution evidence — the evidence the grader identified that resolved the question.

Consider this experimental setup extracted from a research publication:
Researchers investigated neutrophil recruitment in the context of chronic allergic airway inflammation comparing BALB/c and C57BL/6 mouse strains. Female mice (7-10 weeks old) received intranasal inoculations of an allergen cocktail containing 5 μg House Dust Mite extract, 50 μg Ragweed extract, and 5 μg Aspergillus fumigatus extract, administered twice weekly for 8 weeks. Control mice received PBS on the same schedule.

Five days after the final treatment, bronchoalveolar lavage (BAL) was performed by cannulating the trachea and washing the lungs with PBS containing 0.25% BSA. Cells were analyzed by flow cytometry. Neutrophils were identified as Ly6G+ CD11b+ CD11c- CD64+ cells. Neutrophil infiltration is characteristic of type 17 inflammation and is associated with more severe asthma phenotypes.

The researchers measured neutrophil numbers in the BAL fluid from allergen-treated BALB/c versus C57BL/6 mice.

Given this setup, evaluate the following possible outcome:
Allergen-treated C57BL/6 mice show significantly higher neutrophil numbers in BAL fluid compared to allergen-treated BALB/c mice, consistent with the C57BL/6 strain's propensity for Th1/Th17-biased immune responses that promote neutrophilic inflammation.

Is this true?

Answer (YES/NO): NO